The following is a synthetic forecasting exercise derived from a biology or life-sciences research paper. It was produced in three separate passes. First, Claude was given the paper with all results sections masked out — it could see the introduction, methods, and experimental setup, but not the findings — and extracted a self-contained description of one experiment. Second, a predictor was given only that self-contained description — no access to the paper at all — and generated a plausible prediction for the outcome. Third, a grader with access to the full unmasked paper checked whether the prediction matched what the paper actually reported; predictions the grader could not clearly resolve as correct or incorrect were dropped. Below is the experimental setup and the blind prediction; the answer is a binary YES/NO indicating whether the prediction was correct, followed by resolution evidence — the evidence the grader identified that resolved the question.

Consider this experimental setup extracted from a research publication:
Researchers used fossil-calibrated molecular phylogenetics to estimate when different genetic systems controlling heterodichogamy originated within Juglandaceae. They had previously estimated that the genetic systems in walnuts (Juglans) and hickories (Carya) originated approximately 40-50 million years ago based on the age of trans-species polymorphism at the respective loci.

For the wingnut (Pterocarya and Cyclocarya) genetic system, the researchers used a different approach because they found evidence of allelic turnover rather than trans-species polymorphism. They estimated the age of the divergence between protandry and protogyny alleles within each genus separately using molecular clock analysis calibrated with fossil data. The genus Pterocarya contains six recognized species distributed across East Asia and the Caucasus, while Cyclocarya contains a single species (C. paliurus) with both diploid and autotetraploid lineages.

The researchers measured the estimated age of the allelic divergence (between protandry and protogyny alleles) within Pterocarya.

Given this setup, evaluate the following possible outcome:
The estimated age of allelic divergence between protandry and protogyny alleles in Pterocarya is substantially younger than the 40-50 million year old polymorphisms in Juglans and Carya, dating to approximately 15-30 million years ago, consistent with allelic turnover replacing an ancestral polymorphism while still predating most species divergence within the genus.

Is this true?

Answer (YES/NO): NO